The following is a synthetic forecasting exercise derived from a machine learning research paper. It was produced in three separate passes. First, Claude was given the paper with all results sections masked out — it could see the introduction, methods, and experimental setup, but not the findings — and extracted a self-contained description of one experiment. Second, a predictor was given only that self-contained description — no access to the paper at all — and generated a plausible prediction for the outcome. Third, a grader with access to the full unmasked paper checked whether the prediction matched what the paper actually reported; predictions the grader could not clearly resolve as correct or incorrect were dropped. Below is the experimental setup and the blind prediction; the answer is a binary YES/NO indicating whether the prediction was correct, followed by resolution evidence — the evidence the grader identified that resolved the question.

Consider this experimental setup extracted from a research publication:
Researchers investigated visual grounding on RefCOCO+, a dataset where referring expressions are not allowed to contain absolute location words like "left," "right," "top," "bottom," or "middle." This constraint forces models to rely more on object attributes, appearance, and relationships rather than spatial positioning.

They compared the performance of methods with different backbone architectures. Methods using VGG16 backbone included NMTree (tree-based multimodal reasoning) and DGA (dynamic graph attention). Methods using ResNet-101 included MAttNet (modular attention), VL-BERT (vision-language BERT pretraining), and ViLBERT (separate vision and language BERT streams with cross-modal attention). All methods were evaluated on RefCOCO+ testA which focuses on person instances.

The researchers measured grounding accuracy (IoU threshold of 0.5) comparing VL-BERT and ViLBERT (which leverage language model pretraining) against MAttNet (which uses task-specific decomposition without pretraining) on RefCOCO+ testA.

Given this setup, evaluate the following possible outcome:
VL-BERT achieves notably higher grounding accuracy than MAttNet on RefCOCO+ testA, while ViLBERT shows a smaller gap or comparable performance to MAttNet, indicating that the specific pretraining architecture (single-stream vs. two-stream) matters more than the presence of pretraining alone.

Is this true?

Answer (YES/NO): NO